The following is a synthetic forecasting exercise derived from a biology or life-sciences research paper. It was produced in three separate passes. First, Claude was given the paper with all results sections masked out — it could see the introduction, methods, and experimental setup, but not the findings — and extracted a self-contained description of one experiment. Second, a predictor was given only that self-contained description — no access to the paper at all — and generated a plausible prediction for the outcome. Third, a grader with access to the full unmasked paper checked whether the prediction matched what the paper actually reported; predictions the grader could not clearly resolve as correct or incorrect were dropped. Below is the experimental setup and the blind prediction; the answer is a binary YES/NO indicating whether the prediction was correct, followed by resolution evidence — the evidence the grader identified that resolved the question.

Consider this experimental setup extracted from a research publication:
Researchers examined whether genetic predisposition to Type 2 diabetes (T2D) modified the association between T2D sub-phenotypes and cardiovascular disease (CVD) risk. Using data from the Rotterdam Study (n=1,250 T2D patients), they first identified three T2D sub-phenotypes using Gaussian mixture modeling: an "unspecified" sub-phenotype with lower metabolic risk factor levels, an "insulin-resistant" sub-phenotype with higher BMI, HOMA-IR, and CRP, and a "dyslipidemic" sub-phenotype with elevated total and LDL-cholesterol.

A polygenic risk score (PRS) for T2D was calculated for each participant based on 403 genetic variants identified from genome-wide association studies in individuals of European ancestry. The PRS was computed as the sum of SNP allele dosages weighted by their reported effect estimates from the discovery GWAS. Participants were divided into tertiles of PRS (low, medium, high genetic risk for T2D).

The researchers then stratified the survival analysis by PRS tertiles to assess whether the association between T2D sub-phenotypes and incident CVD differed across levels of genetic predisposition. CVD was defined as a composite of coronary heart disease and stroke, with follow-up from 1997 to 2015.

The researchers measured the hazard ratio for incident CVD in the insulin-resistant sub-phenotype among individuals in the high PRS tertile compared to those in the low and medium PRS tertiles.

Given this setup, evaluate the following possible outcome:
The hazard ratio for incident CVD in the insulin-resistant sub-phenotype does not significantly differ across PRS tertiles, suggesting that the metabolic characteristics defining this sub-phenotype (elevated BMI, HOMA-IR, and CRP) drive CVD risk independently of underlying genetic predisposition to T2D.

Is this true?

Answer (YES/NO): NO